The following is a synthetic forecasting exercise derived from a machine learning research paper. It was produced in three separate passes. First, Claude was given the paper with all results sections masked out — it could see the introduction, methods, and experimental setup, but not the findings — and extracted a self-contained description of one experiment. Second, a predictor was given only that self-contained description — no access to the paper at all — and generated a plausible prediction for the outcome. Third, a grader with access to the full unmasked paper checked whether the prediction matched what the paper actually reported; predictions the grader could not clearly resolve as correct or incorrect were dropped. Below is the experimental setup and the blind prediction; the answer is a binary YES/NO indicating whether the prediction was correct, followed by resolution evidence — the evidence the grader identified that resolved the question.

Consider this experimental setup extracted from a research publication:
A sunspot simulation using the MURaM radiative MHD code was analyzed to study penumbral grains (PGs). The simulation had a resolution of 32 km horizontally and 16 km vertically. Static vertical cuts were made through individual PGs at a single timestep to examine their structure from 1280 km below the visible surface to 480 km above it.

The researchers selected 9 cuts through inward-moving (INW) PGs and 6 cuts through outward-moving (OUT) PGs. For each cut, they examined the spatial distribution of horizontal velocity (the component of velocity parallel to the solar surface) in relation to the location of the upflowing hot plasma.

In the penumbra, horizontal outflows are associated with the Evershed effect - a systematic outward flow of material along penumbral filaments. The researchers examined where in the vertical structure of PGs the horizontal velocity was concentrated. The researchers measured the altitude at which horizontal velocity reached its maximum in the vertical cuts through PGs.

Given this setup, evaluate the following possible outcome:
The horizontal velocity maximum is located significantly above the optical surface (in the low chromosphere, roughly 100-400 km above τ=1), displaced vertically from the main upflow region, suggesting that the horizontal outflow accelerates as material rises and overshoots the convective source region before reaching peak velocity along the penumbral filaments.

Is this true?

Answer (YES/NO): NO